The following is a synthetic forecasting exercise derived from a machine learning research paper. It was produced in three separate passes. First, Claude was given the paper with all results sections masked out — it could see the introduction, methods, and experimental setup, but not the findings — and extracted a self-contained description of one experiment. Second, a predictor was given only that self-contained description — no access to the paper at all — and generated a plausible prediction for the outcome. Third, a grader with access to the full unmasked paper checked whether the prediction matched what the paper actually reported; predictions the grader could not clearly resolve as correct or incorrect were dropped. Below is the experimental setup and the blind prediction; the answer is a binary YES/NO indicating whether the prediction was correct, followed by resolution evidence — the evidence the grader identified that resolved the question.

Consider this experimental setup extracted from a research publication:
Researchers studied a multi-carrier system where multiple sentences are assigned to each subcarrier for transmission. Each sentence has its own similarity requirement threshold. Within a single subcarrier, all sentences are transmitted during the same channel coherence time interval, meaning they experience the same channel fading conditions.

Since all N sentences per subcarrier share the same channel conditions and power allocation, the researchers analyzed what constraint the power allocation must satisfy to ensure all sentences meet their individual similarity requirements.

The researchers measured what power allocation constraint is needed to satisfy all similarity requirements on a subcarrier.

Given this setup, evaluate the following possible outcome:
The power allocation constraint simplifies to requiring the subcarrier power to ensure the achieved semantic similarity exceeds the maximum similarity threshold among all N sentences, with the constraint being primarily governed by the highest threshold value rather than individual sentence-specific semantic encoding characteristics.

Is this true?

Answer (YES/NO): YES